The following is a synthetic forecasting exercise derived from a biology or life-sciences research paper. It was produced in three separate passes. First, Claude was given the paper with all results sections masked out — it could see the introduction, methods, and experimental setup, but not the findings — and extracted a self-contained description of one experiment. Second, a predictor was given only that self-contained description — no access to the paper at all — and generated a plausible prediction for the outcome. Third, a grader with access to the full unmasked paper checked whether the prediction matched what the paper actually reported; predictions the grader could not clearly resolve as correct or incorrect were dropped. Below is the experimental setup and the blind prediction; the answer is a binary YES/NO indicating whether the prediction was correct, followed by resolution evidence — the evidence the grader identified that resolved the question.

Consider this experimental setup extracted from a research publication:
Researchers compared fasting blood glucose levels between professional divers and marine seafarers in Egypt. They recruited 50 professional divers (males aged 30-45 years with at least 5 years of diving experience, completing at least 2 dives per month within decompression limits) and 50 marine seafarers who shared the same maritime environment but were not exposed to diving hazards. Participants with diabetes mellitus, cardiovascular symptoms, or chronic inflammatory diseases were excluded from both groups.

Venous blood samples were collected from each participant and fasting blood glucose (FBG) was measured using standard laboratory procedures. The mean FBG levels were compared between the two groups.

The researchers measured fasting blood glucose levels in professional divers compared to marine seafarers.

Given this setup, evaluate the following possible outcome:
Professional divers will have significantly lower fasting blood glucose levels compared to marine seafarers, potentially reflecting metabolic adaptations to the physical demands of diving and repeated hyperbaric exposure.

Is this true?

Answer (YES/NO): YES